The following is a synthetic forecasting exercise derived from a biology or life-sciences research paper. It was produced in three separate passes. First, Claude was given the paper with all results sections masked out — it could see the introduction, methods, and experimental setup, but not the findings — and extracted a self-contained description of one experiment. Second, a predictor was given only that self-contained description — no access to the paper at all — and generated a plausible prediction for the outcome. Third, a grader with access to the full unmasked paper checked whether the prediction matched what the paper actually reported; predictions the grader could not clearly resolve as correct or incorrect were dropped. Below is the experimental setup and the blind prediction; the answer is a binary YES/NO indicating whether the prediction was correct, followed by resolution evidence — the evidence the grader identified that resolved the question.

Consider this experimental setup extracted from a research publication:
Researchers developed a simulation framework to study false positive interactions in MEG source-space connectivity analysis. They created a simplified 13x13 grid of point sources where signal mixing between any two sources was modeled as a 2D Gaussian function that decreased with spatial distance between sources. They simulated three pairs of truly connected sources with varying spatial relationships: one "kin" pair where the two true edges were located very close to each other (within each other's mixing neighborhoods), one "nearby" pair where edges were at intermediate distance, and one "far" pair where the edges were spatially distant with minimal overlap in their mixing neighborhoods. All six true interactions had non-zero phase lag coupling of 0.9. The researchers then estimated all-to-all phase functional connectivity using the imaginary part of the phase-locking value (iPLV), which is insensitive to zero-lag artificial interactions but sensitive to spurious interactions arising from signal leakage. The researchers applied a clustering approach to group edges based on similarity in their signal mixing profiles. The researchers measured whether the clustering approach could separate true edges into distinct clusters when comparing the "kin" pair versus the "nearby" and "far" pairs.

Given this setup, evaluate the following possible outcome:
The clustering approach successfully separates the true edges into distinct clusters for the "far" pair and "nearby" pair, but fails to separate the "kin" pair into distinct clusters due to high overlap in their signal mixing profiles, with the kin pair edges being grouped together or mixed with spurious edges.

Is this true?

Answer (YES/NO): YES